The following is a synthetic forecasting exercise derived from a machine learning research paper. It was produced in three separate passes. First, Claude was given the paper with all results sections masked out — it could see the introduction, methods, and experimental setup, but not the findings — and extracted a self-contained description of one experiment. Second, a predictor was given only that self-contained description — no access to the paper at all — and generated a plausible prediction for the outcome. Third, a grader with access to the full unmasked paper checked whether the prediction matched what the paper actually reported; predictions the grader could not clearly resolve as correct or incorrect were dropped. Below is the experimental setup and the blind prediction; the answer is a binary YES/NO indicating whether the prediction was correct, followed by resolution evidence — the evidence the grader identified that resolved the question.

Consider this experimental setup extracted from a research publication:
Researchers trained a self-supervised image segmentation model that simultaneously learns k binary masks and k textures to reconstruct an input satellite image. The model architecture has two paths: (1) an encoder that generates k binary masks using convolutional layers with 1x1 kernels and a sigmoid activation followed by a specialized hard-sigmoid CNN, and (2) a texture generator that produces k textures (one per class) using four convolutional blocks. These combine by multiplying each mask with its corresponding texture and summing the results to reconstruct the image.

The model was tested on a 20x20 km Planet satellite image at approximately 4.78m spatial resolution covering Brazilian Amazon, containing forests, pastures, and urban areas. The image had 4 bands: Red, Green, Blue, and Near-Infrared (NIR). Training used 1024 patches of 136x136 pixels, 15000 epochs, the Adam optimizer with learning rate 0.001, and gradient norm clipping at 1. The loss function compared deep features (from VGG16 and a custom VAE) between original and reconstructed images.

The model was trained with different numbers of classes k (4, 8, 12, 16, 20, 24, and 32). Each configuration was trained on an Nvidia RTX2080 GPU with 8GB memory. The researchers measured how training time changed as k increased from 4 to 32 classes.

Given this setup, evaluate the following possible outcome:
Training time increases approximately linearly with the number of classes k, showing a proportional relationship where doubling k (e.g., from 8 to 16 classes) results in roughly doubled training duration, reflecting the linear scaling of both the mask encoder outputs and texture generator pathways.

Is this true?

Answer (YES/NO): NO